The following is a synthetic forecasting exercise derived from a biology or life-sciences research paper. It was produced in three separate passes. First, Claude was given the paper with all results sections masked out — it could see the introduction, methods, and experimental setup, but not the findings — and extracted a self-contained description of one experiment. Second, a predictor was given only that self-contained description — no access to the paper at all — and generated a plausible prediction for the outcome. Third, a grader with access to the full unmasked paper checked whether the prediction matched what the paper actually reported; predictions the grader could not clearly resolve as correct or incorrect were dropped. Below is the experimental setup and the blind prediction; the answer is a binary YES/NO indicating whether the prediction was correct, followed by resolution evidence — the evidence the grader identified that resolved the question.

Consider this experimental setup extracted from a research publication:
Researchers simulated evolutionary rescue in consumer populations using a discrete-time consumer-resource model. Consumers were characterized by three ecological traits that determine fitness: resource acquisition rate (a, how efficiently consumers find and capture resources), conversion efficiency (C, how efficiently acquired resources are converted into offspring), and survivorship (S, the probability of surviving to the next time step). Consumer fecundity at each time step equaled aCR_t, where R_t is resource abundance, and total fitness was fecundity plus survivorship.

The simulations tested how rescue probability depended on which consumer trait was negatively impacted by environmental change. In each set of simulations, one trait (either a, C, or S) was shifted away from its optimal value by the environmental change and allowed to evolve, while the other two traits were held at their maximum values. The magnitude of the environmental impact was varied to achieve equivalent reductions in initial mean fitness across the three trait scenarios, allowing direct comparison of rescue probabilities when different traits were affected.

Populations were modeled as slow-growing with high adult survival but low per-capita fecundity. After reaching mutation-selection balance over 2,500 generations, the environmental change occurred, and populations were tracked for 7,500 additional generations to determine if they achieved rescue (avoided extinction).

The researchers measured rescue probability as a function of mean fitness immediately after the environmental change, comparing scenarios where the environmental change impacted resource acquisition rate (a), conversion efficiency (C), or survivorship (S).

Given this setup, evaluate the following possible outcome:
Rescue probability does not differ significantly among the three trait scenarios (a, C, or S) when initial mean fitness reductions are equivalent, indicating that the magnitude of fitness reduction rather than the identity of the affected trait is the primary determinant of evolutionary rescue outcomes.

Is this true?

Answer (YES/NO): NO